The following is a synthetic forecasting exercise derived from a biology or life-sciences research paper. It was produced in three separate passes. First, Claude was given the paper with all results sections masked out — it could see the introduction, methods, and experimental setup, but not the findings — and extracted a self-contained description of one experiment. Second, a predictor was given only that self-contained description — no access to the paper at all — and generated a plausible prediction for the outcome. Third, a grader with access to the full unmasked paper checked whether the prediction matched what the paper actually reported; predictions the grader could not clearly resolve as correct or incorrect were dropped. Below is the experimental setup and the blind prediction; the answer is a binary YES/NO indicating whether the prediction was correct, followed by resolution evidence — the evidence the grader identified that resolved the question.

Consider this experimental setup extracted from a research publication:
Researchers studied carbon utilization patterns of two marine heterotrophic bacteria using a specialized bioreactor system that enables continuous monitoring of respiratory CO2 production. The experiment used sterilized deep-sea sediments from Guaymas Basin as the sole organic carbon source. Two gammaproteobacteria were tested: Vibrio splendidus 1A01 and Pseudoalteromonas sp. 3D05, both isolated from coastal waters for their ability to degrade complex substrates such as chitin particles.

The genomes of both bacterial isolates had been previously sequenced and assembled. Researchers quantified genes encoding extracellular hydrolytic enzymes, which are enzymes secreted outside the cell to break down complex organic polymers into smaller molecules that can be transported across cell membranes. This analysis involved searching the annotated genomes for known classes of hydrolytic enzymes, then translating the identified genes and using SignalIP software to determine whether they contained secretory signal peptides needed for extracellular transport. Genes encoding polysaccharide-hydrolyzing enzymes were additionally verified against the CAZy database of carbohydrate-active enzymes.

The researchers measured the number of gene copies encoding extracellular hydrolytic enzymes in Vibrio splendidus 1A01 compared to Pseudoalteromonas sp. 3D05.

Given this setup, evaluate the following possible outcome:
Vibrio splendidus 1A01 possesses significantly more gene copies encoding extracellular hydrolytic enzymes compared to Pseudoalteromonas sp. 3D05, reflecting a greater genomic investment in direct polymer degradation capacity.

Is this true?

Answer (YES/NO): NO